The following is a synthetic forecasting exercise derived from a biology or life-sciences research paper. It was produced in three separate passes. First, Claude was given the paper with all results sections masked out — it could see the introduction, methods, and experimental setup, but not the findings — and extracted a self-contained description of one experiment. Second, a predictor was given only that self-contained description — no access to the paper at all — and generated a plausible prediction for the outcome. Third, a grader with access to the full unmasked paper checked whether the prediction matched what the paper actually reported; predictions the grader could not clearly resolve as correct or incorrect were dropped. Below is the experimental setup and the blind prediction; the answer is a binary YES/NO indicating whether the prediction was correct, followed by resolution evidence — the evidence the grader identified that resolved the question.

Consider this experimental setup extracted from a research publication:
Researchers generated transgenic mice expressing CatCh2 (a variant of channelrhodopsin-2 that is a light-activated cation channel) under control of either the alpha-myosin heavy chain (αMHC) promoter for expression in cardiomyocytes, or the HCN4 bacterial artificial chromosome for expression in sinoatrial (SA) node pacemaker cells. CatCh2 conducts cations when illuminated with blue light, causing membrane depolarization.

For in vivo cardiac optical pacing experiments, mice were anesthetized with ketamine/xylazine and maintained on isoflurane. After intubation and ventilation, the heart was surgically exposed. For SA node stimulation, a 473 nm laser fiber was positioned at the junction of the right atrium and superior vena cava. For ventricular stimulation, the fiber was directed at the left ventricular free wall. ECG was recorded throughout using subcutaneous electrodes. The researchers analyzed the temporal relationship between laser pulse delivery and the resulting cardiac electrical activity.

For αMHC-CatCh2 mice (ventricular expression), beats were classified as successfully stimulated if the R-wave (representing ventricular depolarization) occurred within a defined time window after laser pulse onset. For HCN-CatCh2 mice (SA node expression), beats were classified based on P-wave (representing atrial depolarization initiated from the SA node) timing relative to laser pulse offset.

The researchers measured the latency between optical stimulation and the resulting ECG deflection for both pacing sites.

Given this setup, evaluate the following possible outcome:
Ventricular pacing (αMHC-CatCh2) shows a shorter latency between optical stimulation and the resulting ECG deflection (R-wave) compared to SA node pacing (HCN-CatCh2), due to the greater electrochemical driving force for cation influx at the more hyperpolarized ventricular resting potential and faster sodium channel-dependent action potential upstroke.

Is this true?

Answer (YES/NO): YES